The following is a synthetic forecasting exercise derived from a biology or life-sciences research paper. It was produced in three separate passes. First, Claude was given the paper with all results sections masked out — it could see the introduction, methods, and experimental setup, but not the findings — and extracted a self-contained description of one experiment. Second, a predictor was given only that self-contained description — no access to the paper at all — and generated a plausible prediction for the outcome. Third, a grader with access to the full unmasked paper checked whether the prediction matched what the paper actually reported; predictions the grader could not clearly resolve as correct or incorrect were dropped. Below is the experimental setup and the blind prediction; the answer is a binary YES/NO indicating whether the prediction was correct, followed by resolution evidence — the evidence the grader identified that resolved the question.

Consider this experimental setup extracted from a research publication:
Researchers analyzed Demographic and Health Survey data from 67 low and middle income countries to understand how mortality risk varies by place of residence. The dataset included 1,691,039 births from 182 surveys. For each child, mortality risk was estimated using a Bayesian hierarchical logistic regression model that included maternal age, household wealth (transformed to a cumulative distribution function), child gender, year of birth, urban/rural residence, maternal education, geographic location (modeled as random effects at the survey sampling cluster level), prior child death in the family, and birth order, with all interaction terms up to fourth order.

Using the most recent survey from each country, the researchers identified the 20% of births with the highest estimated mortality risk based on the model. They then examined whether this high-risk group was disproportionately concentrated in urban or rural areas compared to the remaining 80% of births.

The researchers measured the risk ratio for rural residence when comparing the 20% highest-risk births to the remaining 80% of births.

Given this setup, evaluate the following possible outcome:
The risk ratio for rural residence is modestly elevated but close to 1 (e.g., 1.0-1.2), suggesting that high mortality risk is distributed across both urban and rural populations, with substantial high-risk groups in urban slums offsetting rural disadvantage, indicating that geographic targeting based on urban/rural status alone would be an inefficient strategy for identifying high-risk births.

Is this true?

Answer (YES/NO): NO